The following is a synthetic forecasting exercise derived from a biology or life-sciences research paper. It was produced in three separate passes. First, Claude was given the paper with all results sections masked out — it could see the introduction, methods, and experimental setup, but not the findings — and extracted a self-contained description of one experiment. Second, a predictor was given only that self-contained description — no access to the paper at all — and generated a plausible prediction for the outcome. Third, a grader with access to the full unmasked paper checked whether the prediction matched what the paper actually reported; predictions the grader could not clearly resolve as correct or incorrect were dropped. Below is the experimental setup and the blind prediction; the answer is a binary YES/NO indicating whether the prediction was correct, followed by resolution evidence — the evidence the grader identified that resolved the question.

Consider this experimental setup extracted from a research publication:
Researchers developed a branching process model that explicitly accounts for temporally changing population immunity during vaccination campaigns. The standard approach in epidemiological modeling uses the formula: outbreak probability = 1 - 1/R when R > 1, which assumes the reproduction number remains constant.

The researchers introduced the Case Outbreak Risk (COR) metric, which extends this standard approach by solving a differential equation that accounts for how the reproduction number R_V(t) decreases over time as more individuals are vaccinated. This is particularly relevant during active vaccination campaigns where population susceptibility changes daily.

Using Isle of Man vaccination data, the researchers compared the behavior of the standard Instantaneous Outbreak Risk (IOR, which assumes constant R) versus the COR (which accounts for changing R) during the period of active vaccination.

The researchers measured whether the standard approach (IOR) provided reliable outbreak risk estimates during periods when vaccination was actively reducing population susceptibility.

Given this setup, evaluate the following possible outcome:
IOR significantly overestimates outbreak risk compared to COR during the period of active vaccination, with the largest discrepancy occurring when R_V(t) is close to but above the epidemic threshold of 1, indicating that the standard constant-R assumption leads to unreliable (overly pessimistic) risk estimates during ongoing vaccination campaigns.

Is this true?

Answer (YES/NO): NO